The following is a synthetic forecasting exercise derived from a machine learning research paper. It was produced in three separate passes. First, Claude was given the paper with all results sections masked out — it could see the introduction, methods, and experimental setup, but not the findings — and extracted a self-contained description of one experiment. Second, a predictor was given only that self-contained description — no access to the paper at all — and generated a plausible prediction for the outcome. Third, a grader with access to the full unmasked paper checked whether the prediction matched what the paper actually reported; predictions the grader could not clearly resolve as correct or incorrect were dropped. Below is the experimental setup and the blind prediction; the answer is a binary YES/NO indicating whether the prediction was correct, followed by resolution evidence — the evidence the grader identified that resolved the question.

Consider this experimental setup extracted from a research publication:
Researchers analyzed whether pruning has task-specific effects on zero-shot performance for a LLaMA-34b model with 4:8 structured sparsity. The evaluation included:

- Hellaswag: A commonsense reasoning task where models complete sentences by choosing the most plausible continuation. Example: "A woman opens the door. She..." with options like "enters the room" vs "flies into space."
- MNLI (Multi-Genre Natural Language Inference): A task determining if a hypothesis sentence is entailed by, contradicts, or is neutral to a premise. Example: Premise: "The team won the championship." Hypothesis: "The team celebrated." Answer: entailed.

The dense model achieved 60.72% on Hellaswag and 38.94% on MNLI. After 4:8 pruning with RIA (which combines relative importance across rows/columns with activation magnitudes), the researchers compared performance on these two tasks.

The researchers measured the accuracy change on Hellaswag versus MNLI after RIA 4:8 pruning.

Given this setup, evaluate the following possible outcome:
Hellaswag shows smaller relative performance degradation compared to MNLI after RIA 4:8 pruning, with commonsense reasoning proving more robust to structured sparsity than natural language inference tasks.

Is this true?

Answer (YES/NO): YES